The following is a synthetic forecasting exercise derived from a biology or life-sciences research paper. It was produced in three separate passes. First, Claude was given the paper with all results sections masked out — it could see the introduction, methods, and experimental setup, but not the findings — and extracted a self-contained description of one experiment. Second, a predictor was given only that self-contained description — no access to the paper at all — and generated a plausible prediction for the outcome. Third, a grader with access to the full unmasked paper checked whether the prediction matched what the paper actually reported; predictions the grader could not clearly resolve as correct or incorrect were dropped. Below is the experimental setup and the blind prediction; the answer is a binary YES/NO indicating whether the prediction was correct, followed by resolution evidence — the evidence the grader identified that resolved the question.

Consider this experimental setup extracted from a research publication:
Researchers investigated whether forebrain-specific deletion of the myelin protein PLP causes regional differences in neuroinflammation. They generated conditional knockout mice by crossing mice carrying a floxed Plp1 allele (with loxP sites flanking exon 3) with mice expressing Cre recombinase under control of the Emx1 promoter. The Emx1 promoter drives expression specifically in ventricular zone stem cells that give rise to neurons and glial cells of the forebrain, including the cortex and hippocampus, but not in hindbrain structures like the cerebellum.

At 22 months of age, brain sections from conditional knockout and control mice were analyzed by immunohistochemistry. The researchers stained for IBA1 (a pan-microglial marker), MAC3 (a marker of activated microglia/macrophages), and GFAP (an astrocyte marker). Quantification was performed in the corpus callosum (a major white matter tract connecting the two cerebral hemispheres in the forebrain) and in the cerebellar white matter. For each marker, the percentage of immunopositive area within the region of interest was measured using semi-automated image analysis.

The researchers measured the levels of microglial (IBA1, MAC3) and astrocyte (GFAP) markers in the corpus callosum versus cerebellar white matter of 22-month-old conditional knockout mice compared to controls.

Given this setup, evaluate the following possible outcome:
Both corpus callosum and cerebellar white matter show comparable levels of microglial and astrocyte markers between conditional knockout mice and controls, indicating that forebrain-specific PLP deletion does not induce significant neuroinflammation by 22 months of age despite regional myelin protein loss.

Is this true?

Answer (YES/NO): NO